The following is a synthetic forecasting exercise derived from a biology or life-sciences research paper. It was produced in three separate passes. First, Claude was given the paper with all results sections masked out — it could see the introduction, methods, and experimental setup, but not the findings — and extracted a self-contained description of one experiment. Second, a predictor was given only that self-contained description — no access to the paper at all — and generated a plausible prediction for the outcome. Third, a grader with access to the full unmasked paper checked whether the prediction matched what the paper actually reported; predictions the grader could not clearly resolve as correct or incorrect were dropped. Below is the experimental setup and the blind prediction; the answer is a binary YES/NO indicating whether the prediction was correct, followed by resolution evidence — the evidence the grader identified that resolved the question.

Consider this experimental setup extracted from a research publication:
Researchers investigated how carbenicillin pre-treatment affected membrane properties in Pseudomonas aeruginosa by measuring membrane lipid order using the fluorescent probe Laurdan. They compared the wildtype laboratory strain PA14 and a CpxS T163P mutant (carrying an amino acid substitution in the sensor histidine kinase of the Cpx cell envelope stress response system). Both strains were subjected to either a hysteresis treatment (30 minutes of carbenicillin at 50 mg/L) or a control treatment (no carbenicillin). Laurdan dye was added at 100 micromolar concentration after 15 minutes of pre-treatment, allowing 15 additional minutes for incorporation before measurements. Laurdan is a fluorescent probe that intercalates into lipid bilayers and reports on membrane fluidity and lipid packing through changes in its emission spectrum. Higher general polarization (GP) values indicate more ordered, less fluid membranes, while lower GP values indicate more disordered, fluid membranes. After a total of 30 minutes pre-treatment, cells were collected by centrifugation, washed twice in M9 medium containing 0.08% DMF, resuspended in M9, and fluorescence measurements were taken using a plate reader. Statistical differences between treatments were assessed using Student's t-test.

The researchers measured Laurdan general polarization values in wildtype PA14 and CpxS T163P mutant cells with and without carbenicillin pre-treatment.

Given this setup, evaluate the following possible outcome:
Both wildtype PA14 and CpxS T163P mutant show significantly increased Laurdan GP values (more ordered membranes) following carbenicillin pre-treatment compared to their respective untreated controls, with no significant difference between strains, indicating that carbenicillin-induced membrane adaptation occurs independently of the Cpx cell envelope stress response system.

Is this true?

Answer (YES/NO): NO